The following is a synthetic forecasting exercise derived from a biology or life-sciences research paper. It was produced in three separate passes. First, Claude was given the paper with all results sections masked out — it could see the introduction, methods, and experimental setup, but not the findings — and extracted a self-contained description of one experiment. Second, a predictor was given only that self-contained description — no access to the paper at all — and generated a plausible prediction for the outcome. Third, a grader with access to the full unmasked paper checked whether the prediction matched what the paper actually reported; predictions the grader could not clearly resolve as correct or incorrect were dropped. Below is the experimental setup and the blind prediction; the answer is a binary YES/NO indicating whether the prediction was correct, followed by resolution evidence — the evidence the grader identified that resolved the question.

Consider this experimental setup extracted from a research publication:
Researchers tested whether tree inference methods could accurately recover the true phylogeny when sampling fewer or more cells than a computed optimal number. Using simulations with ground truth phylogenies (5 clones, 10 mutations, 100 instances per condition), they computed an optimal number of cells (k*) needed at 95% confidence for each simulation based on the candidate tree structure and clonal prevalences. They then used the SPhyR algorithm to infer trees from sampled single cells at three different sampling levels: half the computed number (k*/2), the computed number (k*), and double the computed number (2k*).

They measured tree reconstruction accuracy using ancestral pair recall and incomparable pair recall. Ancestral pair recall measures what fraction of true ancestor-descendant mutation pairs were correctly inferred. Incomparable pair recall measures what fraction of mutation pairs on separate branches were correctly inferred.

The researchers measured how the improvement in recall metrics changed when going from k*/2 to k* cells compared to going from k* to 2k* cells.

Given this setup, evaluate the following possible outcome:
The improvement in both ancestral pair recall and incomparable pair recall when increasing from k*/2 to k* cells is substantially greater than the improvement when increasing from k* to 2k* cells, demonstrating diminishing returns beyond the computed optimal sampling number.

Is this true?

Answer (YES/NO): YES